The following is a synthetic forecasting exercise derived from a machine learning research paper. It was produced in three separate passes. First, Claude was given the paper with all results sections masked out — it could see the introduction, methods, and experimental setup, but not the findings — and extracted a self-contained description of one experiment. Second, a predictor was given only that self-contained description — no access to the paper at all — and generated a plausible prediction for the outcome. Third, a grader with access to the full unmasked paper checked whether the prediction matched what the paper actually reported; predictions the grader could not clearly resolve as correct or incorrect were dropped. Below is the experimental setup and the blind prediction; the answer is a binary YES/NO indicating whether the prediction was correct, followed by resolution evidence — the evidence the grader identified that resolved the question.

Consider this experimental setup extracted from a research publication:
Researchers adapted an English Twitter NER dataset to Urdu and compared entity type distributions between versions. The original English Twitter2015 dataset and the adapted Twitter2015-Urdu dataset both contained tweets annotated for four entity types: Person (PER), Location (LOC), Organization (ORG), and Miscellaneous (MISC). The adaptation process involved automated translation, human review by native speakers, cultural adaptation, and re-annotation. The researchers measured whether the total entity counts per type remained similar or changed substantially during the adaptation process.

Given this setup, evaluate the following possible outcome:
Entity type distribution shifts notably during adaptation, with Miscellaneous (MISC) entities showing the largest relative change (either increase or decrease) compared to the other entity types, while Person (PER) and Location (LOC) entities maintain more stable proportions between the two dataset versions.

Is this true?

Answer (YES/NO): NO